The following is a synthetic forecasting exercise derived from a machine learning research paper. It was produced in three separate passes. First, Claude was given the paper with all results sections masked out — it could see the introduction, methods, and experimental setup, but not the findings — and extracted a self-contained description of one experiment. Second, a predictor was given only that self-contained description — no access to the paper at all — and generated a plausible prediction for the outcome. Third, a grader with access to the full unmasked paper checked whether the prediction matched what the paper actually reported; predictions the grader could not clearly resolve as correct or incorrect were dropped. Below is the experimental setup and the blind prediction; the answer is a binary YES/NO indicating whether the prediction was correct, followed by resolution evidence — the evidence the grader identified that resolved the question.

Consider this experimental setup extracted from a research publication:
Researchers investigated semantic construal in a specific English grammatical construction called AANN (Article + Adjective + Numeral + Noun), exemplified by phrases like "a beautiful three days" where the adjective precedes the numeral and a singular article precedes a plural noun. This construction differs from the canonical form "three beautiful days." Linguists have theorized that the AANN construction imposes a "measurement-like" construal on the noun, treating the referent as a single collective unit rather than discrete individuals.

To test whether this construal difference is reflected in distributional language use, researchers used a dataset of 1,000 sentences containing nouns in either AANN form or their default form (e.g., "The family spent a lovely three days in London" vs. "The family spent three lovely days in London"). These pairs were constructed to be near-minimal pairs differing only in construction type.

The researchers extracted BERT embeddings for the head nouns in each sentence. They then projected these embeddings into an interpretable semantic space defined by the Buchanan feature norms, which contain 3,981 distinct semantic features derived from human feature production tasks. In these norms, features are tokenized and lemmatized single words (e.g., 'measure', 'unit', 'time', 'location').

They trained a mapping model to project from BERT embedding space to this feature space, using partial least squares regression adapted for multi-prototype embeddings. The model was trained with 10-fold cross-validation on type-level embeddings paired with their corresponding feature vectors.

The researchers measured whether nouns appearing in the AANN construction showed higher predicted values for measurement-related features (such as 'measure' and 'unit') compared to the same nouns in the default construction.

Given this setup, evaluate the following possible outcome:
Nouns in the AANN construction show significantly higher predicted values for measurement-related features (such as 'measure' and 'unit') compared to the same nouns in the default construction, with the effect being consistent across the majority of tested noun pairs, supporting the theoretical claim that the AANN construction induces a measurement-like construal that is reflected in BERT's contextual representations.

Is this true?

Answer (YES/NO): NO